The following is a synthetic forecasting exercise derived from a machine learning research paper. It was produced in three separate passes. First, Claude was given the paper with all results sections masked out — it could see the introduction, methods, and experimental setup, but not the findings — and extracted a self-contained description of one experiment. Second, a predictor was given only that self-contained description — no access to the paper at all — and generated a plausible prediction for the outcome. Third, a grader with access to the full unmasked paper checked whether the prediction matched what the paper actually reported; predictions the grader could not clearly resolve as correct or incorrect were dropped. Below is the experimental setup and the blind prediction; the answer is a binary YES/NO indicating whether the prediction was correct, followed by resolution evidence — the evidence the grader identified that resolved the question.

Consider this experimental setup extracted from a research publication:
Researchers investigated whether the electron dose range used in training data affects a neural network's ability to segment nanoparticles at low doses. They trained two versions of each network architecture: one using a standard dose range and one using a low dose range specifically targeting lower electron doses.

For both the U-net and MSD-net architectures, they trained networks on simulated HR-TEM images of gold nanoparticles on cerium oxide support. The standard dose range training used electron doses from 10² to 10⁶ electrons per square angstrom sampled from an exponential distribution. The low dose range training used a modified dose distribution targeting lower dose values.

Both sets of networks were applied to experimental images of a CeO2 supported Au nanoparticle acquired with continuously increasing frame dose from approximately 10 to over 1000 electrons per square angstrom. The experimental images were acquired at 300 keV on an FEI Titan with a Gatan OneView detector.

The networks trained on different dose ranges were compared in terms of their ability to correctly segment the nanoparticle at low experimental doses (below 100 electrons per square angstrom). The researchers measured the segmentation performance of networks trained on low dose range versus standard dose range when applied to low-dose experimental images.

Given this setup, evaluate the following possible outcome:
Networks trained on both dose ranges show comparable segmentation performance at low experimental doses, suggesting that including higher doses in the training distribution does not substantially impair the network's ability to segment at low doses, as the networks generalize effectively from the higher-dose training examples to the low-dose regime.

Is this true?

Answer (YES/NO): NO